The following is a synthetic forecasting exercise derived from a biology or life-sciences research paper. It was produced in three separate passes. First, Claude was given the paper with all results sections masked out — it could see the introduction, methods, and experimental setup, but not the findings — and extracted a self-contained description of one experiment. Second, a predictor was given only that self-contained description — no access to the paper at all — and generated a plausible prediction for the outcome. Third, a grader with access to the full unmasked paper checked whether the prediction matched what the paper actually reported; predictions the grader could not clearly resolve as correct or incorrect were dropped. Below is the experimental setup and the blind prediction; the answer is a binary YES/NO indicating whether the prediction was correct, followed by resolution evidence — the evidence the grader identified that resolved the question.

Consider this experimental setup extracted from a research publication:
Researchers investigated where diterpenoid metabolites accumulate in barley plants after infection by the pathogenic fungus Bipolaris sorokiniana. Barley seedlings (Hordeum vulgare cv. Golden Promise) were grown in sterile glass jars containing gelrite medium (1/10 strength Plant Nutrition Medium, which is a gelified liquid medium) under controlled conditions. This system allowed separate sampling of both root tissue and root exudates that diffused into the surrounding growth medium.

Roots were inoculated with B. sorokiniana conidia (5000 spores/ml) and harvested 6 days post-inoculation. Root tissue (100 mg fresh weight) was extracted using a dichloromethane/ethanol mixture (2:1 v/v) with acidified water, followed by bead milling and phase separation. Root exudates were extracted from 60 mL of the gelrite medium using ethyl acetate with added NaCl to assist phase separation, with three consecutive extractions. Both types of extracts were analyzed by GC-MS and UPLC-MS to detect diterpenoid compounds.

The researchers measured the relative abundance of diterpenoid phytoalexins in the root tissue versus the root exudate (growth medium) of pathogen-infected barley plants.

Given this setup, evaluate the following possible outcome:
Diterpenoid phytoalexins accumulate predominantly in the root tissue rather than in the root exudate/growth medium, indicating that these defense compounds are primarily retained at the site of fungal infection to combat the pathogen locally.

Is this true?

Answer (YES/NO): NO